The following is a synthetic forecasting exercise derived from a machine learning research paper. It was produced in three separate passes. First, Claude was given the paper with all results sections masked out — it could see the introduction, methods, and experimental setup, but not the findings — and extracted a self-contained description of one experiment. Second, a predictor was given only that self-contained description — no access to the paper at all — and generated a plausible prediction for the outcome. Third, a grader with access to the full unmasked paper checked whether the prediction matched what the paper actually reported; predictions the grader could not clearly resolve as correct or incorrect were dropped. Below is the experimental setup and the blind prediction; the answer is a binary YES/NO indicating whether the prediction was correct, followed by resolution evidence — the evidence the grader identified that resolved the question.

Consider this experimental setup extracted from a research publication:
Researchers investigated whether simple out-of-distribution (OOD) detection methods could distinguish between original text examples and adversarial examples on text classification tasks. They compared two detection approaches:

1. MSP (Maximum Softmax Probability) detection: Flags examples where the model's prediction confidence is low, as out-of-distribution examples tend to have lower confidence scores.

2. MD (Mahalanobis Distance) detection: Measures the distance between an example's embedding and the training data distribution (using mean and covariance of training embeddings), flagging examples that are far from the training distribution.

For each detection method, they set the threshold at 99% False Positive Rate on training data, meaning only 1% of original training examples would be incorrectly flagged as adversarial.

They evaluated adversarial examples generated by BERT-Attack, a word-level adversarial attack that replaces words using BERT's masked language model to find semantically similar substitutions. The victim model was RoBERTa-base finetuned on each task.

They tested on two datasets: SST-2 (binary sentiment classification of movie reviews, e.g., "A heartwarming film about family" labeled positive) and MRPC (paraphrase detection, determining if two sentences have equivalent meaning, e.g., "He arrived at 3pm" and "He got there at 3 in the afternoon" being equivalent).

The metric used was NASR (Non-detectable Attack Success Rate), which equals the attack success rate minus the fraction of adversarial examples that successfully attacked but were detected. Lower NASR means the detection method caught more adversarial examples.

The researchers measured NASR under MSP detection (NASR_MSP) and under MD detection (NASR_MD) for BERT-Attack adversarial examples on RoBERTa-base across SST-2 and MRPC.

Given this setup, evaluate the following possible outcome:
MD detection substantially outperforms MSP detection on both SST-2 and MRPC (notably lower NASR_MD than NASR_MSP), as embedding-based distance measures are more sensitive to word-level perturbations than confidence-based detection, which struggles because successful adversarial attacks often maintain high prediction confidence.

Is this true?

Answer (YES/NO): NO